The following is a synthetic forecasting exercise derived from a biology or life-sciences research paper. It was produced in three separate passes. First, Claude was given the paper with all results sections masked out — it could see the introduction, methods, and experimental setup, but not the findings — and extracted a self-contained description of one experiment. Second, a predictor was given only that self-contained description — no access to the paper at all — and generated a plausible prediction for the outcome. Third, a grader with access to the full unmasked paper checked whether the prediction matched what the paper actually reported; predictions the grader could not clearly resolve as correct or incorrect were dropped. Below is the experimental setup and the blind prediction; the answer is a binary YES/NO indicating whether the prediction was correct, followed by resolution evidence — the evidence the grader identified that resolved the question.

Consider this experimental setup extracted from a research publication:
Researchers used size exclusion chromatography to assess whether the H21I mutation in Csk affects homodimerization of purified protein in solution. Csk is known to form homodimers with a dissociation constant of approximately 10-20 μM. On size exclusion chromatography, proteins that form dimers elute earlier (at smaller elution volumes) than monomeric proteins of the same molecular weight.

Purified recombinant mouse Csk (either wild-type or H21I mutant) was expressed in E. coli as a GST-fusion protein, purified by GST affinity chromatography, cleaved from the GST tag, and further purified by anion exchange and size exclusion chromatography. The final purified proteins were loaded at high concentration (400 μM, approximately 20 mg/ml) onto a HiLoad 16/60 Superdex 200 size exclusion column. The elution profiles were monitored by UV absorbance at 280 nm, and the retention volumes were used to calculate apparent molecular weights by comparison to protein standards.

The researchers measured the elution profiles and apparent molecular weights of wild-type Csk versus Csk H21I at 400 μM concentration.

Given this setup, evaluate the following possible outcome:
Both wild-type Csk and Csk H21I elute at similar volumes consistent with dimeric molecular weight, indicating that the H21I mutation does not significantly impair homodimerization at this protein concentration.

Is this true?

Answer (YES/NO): NO